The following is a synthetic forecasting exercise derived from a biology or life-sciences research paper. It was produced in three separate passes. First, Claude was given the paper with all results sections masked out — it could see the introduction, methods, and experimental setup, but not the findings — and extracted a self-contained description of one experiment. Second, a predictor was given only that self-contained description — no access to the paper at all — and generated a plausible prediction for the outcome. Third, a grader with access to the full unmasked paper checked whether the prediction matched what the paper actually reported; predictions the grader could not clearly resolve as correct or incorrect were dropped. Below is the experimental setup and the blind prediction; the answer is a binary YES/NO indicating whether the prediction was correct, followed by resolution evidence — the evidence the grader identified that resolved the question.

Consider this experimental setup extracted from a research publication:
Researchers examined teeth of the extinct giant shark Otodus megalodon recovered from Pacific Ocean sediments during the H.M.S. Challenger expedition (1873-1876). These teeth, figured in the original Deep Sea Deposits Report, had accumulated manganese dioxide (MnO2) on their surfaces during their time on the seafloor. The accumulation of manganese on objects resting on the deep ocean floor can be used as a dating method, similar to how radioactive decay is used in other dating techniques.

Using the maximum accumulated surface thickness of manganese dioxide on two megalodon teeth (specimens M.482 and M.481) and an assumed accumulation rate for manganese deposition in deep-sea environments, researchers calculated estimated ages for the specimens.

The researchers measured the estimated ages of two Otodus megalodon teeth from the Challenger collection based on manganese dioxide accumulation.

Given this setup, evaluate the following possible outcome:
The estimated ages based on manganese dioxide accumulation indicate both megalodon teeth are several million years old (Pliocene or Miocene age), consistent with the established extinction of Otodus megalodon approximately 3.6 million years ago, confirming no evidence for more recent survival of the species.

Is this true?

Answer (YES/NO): NO